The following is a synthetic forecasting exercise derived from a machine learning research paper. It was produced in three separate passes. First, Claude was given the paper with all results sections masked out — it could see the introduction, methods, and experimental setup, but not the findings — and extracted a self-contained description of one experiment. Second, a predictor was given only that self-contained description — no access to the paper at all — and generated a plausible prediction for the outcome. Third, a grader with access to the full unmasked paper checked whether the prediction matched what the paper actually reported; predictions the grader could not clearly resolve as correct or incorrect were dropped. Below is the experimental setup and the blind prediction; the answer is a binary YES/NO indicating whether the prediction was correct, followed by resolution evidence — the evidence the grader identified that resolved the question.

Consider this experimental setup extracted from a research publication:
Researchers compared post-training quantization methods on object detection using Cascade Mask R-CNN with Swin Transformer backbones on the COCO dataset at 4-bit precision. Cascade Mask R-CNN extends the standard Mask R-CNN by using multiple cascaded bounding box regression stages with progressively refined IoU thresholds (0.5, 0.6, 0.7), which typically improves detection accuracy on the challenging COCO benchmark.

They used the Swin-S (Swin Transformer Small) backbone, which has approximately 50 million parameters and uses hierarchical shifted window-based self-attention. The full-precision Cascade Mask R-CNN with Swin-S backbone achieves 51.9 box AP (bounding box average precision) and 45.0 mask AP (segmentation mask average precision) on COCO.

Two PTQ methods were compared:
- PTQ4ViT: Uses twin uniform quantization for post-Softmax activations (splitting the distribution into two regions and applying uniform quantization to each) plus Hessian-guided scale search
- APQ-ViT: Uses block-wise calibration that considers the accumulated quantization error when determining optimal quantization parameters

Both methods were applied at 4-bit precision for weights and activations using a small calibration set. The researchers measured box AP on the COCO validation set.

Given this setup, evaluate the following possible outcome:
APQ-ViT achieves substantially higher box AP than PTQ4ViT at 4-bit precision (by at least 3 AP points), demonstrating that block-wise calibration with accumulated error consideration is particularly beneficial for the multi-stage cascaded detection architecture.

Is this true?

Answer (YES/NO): YES